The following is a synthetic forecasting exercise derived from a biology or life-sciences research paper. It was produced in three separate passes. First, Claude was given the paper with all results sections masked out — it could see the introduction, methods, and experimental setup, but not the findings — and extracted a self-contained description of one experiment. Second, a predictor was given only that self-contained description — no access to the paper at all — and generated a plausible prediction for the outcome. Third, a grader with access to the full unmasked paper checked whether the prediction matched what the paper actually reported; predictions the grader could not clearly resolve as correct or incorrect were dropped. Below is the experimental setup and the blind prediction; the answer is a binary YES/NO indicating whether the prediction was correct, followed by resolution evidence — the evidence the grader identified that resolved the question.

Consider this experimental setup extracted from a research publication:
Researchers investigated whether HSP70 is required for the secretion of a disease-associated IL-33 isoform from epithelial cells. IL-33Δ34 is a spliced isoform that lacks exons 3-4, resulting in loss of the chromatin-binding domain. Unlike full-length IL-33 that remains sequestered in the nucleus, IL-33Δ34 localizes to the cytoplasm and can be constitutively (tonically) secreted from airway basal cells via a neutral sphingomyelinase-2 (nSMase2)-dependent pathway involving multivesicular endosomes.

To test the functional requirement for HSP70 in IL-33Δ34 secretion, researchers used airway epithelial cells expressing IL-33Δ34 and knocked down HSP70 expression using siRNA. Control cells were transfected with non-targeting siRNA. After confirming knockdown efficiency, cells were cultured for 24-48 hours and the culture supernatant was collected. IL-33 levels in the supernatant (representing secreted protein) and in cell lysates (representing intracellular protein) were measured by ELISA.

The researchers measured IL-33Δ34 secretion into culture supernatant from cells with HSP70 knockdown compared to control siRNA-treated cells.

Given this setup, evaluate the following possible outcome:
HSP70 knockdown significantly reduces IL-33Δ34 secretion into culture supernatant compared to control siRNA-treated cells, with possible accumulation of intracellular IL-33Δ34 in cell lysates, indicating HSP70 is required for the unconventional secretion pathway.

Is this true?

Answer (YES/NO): NO